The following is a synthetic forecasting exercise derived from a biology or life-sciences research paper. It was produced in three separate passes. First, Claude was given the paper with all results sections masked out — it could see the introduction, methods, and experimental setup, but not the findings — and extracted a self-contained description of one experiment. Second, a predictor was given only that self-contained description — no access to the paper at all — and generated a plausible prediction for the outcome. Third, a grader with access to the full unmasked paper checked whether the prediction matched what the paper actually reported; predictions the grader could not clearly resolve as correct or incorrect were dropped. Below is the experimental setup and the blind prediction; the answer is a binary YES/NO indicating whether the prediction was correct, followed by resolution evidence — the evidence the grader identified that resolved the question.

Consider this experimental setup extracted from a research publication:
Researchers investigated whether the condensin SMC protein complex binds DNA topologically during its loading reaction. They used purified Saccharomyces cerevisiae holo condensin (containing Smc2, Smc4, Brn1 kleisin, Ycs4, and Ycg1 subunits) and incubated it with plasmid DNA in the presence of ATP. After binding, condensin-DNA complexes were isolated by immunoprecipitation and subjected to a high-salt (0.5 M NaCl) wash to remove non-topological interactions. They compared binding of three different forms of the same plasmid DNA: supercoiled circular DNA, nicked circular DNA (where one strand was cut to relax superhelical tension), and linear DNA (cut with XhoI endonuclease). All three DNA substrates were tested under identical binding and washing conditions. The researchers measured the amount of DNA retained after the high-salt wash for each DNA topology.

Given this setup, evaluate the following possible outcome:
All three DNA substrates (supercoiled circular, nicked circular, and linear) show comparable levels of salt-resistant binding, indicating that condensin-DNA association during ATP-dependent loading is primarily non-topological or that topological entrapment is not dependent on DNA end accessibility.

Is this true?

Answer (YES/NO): NO